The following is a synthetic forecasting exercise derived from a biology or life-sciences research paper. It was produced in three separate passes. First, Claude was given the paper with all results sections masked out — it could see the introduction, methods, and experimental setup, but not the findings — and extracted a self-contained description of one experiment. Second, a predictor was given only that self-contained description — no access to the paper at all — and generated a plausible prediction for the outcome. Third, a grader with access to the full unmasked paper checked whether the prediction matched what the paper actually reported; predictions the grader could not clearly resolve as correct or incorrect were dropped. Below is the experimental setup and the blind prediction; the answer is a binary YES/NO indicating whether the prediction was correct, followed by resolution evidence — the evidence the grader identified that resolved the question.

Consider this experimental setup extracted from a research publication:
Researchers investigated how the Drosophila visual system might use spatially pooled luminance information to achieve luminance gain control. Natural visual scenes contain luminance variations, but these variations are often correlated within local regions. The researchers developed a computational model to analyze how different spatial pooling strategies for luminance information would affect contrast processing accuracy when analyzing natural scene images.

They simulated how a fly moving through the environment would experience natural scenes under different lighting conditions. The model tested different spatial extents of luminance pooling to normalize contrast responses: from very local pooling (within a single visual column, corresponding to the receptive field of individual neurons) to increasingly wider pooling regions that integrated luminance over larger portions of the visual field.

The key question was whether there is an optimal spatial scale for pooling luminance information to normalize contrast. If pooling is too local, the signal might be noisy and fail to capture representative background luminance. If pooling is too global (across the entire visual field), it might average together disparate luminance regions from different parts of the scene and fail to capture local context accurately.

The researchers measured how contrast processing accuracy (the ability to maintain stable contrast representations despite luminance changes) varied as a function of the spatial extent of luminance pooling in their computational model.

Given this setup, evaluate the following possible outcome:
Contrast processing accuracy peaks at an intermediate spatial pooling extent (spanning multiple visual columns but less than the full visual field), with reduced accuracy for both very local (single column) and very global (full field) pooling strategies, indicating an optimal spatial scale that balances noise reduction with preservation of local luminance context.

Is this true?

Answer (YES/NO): YES